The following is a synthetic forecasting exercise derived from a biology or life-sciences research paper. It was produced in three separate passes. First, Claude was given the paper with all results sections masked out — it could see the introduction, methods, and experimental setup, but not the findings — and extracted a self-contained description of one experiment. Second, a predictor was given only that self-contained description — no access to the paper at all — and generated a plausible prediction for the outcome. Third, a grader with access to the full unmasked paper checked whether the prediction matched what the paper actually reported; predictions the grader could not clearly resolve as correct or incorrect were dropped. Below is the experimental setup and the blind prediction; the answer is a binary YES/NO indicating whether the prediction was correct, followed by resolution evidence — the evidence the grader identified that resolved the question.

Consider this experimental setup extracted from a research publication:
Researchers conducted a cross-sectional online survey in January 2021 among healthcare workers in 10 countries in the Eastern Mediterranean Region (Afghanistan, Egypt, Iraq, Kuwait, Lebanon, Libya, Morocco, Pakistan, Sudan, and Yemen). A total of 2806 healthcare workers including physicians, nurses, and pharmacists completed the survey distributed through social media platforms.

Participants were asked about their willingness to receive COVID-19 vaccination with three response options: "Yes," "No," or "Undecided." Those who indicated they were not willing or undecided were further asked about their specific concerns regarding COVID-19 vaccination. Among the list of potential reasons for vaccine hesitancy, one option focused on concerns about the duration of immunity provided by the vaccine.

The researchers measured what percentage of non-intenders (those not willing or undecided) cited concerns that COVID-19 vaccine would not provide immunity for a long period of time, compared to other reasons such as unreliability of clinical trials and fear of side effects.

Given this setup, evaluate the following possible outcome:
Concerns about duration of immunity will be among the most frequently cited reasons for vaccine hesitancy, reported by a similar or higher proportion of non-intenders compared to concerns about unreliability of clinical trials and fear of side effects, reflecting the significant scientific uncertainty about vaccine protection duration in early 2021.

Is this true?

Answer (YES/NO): NO